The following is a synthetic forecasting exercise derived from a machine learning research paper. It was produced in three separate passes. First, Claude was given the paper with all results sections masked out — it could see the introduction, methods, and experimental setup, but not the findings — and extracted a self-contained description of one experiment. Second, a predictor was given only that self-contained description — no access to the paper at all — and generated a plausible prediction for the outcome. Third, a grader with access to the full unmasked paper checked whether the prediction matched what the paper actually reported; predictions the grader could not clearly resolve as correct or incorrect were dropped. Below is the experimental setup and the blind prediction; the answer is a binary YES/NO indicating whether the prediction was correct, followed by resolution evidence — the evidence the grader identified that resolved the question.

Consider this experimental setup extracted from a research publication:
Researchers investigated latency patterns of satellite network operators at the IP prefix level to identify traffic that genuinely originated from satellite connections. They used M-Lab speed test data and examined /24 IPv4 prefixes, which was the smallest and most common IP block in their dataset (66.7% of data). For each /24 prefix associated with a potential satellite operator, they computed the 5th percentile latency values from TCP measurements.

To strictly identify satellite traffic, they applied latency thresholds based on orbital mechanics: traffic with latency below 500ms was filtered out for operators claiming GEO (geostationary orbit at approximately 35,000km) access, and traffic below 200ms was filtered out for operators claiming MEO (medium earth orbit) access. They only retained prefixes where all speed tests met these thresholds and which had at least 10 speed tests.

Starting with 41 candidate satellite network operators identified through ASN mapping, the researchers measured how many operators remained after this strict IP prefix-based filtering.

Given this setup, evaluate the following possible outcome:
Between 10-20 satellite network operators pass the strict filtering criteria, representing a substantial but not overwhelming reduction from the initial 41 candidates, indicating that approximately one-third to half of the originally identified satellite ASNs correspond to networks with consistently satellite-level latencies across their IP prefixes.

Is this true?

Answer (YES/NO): NO